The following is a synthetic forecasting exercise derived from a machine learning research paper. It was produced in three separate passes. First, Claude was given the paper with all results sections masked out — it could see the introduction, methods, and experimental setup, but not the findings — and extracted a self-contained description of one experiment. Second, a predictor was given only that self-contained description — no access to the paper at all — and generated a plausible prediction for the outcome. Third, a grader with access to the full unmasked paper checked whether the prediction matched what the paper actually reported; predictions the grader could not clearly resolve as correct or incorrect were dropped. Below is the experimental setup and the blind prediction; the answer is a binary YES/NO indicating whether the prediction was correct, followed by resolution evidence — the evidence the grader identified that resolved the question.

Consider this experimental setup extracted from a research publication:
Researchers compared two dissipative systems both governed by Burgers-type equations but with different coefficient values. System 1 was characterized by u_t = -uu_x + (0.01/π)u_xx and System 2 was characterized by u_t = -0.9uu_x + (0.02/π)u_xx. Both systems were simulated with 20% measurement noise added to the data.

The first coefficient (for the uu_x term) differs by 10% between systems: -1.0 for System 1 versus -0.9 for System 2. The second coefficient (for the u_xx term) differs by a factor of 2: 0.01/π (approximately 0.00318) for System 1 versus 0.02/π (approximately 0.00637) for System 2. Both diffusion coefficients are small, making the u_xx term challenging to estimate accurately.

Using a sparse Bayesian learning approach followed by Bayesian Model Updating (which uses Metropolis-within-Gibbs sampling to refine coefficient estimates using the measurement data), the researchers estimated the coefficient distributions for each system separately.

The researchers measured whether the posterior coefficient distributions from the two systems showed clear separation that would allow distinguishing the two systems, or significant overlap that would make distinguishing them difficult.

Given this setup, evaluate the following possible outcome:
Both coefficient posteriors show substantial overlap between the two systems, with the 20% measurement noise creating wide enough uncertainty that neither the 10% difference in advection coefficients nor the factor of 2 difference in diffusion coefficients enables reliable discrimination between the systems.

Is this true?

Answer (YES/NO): NO